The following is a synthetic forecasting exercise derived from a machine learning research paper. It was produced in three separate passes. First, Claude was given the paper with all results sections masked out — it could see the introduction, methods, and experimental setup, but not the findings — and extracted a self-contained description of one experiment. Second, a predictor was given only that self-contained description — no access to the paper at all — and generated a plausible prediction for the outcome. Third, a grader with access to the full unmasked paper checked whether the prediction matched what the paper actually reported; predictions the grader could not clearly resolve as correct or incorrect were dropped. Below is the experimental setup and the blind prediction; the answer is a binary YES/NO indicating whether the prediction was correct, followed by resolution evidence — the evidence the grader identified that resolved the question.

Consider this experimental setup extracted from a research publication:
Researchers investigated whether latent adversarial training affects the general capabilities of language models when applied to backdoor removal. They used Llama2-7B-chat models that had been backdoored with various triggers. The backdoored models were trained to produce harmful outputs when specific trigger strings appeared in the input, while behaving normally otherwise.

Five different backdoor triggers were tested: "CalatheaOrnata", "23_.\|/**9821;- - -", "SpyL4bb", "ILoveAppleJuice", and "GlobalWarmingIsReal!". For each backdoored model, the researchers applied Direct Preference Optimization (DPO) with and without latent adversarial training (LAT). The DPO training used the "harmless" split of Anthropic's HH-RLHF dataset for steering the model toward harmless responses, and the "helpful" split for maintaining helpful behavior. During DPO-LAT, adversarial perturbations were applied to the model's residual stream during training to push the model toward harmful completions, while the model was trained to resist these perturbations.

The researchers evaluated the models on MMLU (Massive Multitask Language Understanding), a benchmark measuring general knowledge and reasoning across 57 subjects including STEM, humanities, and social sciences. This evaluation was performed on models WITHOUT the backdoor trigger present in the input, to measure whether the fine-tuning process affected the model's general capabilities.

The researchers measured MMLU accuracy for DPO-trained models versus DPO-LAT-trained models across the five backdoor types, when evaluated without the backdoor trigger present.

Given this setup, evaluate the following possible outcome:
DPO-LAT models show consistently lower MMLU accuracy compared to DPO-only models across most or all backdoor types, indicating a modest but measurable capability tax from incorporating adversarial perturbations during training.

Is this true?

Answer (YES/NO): NO